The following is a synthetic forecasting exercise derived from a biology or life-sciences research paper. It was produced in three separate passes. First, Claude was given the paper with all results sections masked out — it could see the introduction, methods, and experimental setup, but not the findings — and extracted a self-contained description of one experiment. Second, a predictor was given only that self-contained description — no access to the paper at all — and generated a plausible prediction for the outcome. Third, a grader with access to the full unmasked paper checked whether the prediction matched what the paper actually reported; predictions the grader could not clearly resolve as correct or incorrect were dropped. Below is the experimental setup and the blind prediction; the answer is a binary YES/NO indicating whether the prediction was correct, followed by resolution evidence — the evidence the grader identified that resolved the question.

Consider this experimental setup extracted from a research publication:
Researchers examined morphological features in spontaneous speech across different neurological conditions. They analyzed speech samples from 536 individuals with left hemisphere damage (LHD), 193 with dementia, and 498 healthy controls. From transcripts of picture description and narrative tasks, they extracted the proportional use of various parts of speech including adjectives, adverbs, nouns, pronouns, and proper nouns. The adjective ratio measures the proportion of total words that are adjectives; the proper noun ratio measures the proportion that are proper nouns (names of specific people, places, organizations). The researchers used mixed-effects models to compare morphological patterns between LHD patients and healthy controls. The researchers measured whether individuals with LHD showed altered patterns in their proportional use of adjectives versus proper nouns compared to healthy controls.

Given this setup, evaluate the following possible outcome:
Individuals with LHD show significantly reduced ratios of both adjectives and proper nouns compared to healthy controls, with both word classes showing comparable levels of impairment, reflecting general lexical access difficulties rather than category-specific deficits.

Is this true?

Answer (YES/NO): NO